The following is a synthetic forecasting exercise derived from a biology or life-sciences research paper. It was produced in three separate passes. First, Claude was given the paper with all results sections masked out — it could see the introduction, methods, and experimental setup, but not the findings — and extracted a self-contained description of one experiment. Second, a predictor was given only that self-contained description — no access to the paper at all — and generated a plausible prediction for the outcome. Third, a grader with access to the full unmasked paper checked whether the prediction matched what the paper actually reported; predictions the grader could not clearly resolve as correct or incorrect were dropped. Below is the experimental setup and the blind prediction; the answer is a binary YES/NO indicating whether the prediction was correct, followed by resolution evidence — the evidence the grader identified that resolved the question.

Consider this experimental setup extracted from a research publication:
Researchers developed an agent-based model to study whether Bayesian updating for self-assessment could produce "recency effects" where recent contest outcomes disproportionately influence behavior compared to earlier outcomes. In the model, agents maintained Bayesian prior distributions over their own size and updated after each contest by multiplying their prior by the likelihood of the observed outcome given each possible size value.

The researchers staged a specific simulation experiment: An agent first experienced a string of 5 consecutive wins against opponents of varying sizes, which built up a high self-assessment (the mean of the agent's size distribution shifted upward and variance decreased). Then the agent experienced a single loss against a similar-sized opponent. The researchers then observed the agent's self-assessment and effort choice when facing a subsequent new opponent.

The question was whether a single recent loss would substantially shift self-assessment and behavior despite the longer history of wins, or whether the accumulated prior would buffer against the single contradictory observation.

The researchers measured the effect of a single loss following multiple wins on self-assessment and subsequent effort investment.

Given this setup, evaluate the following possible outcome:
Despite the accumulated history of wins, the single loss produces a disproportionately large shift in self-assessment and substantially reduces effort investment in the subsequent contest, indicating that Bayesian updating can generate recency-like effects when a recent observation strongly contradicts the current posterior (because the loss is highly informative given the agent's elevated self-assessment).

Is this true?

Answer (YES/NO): NO